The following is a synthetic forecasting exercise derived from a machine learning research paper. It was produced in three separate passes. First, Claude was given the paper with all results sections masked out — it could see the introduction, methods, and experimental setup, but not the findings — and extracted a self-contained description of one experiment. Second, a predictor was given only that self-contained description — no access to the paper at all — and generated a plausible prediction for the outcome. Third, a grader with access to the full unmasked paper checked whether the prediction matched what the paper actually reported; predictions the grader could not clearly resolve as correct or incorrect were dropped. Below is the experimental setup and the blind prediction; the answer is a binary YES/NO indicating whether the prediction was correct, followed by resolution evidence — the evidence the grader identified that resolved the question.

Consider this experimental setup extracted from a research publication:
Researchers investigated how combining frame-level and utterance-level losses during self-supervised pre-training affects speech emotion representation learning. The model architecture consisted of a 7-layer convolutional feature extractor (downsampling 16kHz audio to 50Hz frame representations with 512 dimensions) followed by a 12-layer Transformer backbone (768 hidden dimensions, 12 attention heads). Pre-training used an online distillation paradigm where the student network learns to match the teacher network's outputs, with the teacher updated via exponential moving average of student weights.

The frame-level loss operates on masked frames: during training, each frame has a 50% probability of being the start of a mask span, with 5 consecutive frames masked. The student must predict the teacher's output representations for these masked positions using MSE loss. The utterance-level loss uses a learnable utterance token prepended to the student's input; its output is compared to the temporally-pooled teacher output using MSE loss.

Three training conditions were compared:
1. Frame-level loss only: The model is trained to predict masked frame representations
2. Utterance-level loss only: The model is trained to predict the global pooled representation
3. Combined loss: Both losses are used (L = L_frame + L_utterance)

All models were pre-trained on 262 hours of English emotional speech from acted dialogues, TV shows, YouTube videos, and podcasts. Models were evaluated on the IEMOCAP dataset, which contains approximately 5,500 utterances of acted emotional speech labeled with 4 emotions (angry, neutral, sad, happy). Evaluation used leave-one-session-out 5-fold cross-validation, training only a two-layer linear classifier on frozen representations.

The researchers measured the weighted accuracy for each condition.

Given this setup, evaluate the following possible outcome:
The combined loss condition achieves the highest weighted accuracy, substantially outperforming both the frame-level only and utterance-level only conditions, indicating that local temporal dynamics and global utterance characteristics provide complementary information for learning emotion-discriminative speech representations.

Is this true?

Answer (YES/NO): NO